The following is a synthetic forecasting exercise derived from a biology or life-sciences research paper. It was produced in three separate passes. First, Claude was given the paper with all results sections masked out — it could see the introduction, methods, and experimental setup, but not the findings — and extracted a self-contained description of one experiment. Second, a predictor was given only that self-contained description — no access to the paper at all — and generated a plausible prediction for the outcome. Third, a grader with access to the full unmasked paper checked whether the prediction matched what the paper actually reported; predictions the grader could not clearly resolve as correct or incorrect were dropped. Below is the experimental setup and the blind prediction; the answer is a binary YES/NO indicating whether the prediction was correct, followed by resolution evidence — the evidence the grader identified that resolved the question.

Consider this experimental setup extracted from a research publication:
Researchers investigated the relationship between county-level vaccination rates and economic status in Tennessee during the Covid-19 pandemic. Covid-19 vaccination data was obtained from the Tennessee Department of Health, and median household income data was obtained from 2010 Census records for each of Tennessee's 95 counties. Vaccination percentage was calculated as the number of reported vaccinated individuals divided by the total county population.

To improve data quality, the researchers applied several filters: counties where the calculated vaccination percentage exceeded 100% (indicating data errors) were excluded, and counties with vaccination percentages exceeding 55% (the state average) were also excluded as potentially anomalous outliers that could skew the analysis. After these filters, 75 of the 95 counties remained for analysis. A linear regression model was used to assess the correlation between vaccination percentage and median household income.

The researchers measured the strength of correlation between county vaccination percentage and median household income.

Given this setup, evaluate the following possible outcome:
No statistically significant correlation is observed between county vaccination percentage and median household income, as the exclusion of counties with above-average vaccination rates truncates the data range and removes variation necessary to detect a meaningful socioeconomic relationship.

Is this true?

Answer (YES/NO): NO